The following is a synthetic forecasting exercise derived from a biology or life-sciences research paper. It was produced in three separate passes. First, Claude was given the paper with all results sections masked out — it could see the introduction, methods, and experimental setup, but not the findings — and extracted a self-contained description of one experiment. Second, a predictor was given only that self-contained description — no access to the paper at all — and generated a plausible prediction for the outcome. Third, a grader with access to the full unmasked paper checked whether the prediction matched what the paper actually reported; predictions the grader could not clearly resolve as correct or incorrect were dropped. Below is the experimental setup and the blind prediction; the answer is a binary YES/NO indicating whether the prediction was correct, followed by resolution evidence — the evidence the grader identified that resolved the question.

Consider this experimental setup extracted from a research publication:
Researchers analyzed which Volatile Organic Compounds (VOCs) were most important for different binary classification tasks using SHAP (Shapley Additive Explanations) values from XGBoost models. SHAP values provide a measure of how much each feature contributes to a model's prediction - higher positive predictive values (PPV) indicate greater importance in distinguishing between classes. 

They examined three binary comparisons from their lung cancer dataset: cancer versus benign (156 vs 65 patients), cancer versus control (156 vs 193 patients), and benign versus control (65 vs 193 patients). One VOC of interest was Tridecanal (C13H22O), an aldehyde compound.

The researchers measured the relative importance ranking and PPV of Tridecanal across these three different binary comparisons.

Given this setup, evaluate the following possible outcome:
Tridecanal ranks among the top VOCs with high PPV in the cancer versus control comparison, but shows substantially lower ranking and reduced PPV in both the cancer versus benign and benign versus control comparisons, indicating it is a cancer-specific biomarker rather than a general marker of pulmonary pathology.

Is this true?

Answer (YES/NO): NO